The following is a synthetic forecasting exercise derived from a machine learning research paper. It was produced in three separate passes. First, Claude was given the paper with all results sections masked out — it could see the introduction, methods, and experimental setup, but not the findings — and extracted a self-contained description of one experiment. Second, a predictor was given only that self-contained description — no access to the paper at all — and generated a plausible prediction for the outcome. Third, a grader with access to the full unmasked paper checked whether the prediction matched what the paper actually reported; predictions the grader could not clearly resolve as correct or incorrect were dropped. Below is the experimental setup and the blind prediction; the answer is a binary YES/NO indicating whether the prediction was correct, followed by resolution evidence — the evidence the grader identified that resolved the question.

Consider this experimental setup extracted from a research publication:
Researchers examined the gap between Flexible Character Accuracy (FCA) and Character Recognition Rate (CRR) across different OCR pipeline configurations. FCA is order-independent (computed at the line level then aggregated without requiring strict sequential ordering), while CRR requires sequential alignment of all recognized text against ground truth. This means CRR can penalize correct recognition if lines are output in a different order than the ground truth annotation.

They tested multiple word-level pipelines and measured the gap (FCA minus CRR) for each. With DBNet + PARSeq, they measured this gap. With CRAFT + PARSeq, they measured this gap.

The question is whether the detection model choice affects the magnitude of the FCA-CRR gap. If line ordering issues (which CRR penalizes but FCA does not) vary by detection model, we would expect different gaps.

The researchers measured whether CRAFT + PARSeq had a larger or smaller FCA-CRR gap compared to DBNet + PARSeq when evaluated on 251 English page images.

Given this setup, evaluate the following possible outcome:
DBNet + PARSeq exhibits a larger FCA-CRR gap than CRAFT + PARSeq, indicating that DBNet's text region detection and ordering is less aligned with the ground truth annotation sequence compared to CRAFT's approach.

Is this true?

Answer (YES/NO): NO